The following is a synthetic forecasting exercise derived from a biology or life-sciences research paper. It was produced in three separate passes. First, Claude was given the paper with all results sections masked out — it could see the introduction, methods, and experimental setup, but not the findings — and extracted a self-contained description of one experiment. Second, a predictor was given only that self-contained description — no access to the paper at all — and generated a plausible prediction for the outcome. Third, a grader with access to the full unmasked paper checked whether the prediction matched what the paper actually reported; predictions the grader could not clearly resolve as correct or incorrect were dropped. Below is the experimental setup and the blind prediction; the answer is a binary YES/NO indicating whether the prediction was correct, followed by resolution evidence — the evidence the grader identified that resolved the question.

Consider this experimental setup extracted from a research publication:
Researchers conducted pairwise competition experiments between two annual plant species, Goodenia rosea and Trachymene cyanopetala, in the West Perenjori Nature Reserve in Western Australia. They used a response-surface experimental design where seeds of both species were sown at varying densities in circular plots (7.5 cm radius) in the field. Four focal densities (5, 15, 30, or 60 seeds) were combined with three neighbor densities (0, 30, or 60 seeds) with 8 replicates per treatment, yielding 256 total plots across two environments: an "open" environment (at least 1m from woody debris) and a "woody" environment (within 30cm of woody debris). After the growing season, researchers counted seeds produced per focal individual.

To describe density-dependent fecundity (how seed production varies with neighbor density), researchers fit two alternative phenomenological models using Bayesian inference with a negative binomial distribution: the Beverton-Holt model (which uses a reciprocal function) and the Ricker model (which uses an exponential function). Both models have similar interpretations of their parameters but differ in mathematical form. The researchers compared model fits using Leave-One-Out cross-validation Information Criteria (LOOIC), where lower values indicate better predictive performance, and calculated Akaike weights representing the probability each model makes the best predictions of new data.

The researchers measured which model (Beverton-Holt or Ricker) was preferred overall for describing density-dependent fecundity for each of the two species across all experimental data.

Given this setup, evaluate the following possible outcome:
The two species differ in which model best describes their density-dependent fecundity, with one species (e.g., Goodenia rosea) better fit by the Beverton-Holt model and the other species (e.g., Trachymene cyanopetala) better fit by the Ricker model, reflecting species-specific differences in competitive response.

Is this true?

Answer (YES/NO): NO